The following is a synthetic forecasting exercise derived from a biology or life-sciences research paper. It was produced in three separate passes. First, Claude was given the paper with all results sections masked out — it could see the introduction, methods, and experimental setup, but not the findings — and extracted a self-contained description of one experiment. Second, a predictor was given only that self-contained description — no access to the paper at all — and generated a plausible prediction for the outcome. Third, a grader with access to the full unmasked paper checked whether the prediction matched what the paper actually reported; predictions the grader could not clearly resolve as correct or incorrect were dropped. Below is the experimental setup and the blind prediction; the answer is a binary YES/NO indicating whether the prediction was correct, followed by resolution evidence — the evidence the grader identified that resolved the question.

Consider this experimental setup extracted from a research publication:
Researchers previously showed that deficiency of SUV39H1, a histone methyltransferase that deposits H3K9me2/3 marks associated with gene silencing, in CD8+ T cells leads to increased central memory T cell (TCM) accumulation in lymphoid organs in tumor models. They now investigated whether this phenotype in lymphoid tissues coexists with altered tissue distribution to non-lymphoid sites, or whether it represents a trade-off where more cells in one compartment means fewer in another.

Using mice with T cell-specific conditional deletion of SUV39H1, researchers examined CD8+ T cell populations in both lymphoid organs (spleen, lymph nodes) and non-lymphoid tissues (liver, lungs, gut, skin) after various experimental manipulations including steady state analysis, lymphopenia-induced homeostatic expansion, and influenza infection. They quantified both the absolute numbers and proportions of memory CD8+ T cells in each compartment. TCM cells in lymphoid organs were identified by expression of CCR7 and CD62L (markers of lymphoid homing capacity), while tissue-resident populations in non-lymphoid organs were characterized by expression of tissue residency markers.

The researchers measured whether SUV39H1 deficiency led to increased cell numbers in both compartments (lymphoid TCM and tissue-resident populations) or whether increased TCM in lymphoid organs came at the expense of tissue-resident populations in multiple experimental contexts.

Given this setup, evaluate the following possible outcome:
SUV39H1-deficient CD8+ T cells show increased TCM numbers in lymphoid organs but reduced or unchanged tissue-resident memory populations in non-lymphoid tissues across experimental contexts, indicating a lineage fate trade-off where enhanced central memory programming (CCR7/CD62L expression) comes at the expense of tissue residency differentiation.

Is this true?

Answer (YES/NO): NO